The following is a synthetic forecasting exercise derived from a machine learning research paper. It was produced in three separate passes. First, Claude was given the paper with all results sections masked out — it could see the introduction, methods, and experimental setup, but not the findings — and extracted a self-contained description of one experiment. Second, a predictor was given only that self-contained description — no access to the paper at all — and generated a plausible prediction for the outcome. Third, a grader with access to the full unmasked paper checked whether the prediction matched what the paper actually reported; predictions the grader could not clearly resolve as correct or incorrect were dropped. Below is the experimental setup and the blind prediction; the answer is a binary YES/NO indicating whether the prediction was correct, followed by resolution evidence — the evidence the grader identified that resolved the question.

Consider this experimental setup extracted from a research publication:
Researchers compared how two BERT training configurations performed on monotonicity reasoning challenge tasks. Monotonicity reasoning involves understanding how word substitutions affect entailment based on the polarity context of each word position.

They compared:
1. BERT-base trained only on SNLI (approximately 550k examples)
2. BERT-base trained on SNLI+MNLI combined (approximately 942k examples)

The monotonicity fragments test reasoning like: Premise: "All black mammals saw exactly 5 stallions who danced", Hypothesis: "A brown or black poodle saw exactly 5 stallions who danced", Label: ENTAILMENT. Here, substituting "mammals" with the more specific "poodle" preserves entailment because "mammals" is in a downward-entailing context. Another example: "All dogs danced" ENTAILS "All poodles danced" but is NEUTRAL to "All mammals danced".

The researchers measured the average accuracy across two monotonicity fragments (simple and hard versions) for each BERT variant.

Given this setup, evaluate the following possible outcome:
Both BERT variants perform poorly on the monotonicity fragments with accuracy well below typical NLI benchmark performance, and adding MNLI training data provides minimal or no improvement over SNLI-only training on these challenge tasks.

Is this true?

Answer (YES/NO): NO